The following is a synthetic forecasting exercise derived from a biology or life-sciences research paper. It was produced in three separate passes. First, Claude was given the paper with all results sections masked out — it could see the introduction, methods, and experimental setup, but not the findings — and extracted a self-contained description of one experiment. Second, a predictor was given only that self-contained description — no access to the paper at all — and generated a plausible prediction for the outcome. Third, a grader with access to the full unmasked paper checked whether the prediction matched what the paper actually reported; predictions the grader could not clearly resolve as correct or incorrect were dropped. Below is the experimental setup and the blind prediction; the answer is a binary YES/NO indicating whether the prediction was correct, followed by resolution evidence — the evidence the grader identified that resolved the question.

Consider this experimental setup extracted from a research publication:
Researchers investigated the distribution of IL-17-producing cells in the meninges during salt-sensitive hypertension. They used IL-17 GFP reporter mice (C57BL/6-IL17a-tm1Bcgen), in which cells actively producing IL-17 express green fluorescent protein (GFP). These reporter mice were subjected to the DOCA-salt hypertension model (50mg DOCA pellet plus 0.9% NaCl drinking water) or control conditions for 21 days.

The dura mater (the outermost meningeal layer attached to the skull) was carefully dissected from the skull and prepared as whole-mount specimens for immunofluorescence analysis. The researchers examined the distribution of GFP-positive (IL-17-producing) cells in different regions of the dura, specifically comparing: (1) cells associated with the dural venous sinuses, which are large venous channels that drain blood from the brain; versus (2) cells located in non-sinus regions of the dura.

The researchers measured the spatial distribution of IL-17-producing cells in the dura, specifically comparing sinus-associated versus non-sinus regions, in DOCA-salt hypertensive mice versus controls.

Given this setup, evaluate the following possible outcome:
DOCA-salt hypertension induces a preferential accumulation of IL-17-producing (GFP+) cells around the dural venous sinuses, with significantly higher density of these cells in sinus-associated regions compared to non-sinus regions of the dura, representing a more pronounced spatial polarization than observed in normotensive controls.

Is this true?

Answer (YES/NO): YES